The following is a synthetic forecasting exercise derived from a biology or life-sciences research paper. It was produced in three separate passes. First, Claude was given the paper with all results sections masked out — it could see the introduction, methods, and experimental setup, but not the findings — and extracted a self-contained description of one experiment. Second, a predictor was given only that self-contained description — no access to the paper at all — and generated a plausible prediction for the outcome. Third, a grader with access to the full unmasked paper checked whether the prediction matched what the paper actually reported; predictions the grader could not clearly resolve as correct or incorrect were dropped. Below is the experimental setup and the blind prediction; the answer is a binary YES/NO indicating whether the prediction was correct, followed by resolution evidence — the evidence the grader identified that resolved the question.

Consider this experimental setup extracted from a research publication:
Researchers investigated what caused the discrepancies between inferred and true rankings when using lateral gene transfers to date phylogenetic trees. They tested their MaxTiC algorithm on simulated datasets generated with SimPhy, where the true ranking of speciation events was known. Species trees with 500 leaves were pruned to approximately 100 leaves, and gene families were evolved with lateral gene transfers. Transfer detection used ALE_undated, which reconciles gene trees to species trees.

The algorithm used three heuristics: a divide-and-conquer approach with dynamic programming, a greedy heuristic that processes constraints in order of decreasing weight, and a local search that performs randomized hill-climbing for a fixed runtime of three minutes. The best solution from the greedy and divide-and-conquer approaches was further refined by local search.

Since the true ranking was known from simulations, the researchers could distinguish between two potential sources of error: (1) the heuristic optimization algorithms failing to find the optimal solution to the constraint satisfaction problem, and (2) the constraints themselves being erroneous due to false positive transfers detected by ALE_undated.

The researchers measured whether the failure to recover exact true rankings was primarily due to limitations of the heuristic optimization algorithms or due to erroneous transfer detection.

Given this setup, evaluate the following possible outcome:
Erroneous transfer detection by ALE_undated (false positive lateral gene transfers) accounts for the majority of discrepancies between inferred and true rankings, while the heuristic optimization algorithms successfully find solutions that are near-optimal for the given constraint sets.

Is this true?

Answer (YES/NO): YES